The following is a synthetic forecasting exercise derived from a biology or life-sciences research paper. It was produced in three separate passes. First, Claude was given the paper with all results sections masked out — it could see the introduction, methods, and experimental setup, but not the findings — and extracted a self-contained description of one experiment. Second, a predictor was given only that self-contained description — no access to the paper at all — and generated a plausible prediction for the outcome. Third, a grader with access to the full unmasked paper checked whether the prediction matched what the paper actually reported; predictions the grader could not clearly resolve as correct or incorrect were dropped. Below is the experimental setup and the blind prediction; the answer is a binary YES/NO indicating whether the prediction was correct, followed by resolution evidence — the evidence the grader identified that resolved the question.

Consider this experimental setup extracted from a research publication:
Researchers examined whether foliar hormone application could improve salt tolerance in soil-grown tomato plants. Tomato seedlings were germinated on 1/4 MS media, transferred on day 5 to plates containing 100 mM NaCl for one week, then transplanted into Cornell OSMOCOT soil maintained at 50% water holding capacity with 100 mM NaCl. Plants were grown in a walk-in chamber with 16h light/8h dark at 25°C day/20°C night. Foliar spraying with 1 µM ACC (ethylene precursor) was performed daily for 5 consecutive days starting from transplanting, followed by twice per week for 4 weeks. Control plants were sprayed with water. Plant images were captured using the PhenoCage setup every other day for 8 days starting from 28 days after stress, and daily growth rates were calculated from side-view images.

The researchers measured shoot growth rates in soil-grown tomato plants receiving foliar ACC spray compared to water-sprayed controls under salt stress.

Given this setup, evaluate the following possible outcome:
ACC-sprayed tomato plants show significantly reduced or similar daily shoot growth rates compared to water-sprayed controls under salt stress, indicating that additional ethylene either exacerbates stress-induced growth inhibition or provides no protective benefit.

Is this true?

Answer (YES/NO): NO